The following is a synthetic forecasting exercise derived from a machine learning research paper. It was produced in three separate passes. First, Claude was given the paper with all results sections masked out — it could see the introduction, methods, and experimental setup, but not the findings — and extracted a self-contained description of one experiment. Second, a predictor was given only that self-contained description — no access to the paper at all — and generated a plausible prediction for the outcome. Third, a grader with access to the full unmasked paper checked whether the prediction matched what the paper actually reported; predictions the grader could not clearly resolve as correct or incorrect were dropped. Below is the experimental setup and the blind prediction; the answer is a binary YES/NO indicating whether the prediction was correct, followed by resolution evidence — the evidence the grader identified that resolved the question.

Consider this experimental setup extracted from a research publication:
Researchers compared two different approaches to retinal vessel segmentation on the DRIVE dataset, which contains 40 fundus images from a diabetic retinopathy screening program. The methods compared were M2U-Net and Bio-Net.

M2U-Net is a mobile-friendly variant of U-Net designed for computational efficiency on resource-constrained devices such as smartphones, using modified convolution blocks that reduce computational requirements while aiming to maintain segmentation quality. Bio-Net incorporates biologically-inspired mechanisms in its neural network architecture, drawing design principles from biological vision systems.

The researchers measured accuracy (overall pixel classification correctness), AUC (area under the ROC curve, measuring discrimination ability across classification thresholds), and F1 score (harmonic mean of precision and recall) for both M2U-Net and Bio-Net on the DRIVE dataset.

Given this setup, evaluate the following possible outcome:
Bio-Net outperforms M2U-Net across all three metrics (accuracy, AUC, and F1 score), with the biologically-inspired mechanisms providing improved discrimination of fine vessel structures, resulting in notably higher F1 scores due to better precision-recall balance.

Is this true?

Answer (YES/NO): NO